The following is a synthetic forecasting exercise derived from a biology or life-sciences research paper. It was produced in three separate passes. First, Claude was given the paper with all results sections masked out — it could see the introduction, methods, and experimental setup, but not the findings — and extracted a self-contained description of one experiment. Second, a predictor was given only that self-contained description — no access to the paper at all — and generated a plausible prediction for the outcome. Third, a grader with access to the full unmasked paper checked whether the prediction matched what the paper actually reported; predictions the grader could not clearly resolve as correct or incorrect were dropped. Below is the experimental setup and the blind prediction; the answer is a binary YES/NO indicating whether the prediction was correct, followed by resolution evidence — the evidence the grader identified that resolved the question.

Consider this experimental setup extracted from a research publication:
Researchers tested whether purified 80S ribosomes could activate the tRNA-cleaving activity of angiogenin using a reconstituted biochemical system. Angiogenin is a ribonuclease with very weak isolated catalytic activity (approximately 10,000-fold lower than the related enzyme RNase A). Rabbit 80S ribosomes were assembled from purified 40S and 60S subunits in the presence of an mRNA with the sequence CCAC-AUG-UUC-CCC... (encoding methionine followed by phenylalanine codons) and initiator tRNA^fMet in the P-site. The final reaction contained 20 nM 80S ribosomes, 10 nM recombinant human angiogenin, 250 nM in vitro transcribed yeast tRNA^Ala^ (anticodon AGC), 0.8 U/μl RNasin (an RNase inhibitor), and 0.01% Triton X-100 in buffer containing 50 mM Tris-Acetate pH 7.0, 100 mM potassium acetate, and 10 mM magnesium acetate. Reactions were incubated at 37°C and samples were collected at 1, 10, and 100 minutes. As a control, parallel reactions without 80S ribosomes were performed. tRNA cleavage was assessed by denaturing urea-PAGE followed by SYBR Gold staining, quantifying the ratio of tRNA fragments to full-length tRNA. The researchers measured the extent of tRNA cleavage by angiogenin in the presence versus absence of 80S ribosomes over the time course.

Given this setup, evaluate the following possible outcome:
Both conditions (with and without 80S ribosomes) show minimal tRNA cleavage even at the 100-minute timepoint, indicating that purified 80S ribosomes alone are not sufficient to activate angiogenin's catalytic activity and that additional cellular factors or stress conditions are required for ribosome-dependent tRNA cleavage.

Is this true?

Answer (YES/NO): NO